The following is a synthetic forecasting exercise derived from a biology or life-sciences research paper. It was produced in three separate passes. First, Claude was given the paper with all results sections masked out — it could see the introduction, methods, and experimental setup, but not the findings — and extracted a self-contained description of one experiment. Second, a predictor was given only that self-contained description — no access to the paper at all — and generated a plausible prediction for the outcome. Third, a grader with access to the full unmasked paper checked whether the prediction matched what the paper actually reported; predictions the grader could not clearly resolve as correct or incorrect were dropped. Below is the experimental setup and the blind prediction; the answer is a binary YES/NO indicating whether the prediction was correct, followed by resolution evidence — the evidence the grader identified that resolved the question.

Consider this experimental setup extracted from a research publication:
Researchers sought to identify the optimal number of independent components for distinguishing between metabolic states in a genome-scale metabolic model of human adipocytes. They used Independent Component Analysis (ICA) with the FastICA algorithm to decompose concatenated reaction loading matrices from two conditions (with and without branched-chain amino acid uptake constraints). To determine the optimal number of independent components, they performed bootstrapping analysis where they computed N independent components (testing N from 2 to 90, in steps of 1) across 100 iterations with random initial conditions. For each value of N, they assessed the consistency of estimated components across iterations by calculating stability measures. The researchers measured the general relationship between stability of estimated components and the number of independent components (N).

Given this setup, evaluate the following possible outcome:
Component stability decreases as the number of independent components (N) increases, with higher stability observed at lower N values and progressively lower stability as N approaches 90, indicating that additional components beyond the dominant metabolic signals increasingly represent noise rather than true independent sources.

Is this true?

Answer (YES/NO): YES